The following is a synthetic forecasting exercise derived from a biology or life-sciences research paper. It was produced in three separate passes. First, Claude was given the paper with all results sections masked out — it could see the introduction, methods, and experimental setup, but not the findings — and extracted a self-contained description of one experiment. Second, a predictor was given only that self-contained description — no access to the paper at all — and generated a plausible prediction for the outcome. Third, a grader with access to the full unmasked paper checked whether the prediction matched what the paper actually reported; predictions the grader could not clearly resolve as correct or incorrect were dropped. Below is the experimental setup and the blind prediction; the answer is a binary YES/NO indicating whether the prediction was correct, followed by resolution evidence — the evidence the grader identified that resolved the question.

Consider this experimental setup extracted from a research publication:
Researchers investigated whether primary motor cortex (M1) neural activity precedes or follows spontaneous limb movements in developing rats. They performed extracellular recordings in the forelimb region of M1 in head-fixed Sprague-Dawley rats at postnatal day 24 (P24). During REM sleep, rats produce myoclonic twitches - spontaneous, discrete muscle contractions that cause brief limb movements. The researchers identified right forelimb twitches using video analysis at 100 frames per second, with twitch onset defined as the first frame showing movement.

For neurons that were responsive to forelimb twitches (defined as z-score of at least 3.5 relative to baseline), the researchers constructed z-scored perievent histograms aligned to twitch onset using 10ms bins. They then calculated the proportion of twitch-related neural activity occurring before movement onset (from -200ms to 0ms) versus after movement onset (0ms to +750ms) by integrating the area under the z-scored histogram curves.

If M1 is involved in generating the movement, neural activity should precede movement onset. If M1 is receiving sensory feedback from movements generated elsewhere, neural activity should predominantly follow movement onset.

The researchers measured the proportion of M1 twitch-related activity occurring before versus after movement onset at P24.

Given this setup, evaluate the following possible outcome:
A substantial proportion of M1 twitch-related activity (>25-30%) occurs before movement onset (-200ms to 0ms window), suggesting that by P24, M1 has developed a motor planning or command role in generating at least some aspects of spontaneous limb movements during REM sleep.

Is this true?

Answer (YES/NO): NO